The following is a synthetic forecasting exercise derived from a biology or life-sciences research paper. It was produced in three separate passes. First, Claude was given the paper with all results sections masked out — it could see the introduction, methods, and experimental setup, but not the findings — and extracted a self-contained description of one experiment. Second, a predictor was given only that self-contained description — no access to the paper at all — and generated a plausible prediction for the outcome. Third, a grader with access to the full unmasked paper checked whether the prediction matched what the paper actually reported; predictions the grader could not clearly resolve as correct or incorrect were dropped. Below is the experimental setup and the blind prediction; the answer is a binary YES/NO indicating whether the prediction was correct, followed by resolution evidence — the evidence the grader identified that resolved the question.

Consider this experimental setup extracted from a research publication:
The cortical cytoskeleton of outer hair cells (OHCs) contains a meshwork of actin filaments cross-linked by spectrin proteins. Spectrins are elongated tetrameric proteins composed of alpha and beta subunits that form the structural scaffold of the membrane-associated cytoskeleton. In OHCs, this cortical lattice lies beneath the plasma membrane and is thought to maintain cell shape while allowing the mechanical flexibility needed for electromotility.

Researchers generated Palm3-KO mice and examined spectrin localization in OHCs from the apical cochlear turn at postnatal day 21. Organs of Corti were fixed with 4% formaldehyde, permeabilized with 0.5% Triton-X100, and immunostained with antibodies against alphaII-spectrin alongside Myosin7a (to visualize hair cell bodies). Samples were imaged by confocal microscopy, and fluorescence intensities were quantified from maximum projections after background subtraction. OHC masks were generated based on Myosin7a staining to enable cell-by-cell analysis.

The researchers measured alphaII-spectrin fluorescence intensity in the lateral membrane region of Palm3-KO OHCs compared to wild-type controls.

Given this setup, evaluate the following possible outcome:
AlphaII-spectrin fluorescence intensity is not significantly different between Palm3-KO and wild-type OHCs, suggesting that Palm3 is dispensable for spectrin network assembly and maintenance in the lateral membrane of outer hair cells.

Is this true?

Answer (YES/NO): NO